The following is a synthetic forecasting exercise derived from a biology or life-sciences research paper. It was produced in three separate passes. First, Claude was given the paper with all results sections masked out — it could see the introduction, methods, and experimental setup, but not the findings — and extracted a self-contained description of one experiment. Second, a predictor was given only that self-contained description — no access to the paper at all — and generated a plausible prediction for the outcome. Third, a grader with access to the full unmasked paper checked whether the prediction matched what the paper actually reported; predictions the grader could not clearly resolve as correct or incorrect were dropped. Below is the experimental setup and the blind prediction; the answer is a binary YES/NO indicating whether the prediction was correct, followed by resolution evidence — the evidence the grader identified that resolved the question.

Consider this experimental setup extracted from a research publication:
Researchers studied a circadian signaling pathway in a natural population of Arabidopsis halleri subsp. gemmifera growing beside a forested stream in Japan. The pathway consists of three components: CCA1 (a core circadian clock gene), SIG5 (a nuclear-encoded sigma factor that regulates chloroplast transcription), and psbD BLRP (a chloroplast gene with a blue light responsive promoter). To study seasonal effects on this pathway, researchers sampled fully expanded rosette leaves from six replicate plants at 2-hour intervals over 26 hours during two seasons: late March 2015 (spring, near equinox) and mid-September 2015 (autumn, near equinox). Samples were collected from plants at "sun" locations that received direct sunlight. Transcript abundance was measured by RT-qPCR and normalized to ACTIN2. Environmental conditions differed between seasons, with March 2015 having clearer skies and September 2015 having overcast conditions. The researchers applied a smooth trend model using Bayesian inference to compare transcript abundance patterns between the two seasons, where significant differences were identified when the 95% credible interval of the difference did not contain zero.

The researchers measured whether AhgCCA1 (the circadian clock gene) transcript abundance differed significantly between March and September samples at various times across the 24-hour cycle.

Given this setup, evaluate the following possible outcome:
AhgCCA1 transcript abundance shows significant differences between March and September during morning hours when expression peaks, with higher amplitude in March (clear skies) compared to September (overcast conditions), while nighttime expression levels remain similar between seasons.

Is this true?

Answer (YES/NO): NO